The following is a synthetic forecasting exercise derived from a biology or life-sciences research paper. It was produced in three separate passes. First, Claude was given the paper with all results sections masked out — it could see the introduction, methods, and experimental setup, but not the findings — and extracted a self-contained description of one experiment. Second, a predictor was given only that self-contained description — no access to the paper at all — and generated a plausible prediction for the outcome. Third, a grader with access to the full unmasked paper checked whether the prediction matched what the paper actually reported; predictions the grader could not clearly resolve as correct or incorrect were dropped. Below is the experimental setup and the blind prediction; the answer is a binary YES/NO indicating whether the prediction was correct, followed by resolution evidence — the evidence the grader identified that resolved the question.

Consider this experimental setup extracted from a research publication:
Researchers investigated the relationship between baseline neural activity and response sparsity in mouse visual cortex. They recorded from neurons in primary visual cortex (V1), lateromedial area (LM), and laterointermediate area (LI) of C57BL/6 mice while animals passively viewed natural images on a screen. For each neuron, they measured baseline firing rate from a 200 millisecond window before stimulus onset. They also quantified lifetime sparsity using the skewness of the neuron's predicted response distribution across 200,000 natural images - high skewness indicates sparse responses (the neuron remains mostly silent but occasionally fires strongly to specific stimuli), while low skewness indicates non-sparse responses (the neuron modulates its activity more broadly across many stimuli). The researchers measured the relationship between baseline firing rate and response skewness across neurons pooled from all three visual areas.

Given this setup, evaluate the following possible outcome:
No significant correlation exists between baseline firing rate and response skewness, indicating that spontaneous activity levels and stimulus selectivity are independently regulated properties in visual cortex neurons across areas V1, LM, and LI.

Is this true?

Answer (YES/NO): NO